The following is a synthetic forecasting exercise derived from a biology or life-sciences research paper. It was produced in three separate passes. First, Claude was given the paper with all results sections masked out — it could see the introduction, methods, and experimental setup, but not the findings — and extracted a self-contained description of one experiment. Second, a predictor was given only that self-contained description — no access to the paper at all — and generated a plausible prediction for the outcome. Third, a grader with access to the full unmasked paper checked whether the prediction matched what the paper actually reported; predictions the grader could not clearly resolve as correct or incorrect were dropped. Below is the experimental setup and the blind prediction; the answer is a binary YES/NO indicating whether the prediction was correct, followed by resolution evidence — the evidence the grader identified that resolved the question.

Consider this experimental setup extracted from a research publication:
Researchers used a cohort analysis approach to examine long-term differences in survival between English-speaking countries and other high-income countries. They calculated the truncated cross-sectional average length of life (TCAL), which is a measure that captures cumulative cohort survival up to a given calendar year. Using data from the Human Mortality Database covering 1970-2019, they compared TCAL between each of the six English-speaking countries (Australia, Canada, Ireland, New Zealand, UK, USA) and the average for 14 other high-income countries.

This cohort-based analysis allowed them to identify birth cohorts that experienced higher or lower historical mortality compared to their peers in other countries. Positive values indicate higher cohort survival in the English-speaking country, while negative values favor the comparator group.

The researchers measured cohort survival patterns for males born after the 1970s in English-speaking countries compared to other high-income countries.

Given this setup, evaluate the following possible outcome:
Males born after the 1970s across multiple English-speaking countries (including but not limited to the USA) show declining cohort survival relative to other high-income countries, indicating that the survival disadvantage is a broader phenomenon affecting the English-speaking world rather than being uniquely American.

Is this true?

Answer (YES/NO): YES